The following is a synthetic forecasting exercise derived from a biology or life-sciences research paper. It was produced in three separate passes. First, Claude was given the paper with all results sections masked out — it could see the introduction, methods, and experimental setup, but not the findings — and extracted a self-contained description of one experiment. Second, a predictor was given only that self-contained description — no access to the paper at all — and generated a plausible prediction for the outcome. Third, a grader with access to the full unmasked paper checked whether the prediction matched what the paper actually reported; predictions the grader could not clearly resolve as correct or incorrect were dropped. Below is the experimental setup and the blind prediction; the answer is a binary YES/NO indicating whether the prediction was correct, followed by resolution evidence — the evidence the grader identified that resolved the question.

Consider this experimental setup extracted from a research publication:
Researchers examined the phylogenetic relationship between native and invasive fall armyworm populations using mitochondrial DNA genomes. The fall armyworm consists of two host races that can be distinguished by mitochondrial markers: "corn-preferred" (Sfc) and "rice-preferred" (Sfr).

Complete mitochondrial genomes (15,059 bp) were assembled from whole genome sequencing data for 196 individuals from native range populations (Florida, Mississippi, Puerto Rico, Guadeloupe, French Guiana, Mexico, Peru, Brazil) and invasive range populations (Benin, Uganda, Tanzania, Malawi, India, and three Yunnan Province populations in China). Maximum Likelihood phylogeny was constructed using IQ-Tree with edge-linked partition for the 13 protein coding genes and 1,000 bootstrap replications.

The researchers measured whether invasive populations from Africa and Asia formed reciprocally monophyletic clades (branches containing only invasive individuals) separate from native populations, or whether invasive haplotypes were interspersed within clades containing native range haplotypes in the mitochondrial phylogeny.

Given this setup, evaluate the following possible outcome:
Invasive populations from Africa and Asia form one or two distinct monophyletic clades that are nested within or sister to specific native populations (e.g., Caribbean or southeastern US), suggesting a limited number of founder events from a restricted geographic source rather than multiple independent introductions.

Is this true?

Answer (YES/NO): NO